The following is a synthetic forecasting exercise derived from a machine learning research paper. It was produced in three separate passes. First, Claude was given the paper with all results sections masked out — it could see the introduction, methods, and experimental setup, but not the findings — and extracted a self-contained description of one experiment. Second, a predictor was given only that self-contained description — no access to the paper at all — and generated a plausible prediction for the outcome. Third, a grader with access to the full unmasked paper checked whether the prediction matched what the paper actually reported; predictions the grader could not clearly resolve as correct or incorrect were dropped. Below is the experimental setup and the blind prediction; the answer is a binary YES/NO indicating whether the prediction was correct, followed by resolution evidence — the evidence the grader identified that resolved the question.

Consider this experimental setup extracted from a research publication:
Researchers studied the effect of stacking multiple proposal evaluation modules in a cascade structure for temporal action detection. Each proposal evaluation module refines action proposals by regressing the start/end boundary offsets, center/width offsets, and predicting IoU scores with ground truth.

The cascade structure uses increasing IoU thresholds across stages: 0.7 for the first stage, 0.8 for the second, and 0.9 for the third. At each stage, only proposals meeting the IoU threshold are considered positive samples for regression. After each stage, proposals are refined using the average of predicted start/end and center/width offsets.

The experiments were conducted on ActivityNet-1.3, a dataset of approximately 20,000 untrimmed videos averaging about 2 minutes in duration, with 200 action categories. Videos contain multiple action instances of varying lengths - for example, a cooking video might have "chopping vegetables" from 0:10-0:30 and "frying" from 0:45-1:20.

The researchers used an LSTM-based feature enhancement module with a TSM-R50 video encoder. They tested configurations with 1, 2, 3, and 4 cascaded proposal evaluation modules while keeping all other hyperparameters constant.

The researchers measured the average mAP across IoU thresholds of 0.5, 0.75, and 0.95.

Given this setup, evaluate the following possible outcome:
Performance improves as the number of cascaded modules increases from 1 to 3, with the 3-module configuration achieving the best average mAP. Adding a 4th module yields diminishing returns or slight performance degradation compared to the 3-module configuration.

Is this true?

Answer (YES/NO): YES